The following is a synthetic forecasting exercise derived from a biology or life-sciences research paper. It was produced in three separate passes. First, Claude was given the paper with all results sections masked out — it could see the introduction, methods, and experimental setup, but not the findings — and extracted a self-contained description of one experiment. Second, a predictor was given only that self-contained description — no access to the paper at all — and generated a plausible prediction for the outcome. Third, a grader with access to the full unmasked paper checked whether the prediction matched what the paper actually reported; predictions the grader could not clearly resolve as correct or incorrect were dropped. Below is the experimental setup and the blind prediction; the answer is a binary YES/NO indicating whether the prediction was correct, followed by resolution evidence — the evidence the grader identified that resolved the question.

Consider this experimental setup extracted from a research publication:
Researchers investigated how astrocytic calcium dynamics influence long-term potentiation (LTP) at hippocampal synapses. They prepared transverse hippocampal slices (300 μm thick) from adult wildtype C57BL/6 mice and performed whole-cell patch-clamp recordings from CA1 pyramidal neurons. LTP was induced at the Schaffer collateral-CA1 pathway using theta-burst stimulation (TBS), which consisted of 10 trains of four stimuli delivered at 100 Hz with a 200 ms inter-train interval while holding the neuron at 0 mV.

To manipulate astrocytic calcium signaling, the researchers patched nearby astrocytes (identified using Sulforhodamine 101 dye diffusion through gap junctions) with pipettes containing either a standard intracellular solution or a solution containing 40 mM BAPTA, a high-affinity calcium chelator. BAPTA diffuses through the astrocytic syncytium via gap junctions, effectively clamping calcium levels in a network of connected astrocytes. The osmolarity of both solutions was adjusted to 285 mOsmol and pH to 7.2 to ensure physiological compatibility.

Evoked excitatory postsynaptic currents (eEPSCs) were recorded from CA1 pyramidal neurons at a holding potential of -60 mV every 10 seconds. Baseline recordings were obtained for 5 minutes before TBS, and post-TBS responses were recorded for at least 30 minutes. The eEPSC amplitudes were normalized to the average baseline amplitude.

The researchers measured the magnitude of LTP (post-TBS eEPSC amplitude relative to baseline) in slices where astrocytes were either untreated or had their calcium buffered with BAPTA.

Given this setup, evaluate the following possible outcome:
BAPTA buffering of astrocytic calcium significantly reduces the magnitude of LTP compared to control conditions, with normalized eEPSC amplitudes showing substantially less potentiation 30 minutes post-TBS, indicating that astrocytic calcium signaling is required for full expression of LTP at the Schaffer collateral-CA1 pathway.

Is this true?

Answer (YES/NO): YES